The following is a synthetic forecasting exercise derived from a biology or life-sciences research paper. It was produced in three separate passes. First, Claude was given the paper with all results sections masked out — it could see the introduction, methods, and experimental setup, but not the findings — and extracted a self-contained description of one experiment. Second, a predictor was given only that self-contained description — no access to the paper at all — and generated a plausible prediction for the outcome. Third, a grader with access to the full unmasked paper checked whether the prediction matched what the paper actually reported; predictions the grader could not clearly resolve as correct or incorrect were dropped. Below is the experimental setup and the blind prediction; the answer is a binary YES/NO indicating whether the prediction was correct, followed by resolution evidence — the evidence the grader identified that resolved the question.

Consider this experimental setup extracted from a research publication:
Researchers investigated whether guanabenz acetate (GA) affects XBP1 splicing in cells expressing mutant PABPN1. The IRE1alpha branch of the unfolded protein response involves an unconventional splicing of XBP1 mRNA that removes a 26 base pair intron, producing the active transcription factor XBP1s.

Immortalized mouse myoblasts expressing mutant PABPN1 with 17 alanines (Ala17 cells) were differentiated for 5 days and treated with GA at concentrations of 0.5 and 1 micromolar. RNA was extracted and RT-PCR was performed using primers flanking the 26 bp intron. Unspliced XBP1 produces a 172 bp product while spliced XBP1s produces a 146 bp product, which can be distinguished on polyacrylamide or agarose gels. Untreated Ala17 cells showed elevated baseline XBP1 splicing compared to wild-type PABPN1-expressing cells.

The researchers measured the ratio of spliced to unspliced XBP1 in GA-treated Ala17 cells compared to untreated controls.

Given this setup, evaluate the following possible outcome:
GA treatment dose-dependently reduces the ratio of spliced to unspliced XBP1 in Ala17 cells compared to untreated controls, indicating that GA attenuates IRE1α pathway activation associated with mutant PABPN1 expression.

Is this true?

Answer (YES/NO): NO